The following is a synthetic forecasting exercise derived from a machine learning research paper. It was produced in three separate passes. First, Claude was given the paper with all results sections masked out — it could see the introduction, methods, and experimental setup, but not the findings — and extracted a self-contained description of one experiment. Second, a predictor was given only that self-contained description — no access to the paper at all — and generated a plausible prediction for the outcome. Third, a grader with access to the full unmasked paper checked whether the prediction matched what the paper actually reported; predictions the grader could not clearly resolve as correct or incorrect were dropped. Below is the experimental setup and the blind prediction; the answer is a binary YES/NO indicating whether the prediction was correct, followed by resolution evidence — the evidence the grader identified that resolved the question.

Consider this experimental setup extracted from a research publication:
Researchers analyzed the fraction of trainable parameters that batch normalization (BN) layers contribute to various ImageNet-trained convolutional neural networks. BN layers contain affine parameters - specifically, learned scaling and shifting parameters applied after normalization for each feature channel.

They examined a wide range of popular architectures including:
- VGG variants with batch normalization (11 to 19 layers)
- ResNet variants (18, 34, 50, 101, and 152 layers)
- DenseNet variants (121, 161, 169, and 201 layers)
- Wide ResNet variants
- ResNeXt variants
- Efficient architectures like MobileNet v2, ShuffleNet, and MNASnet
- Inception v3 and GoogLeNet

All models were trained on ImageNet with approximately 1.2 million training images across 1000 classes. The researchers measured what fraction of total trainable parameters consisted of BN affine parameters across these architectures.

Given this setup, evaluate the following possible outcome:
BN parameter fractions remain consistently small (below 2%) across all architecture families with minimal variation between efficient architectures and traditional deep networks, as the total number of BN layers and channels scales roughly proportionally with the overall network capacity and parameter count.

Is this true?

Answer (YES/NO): YES